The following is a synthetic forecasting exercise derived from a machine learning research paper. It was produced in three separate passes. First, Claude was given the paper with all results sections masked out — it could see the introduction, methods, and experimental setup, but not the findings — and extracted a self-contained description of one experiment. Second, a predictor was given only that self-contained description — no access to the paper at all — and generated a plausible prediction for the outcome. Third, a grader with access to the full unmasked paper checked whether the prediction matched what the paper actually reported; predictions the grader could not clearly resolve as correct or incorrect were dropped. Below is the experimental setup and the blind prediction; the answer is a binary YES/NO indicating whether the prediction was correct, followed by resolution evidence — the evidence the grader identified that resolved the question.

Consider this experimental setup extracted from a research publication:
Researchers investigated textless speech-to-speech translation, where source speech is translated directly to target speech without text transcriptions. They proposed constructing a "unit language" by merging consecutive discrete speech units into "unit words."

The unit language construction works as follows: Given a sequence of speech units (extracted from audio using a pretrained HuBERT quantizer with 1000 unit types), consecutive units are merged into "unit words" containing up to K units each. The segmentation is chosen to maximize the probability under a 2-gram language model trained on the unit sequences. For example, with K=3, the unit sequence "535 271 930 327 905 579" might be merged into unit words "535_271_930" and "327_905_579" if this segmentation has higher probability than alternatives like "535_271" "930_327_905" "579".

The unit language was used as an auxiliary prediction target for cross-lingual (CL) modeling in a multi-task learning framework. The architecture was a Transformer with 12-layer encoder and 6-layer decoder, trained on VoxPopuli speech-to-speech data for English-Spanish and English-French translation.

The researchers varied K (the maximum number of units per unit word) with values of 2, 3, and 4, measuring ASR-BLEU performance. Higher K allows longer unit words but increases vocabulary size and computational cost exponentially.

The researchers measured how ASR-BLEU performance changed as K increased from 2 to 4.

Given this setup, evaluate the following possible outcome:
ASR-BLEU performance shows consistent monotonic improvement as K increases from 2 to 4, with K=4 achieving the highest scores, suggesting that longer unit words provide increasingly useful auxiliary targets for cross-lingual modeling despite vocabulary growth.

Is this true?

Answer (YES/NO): NO